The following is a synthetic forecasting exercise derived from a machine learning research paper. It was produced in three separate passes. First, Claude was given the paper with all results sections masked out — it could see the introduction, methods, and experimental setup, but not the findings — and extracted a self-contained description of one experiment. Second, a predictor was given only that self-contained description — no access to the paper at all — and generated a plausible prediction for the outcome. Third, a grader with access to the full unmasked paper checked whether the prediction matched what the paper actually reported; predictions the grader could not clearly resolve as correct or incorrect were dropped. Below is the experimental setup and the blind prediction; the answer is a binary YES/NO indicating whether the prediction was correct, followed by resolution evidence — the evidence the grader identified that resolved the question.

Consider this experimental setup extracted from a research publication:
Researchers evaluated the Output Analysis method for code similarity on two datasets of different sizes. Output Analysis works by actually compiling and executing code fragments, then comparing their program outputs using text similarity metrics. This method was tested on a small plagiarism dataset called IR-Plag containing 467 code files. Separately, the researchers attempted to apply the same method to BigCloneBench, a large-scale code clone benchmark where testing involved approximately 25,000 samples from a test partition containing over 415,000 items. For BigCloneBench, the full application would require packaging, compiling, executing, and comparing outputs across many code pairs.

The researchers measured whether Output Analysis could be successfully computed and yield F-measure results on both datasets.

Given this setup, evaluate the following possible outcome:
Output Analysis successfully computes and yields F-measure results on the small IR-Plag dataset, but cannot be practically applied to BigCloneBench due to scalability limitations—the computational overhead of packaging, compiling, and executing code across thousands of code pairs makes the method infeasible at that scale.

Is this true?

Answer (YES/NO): YES